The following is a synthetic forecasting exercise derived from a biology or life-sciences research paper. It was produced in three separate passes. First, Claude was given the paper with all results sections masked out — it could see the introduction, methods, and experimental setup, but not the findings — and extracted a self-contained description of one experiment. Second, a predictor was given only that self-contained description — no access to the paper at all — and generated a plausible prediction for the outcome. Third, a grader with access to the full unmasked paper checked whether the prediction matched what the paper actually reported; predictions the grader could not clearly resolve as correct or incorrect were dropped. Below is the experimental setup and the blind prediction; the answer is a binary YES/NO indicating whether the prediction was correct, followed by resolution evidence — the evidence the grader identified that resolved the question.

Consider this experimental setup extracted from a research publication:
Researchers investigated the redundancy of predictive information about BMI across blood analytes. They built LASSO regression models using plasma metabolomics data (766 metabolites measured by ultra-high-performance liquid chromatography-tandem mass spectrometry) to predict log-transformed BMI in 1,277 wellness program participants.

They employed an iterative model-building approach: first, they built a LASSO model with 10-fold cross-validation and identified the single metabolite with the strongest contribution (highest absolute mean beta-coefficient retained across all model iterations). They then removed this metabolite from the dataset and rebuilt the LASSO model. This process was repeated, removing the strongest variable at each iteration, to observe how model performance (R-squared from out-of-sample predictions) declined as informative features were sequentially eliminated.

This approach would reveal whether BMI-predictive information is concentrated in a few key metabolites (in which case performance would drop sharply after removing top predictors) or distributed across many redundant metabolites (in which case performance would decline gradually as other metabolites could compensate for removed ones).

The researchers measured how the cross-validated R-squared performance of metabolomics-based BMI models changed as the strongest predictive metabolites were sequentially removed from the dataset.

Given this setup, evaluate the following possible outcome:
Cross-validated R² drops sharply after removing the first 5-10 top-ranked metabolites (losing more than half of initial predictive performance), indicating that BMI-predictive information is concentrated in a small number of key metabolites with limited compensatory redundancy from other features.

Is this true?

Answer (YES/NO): NO